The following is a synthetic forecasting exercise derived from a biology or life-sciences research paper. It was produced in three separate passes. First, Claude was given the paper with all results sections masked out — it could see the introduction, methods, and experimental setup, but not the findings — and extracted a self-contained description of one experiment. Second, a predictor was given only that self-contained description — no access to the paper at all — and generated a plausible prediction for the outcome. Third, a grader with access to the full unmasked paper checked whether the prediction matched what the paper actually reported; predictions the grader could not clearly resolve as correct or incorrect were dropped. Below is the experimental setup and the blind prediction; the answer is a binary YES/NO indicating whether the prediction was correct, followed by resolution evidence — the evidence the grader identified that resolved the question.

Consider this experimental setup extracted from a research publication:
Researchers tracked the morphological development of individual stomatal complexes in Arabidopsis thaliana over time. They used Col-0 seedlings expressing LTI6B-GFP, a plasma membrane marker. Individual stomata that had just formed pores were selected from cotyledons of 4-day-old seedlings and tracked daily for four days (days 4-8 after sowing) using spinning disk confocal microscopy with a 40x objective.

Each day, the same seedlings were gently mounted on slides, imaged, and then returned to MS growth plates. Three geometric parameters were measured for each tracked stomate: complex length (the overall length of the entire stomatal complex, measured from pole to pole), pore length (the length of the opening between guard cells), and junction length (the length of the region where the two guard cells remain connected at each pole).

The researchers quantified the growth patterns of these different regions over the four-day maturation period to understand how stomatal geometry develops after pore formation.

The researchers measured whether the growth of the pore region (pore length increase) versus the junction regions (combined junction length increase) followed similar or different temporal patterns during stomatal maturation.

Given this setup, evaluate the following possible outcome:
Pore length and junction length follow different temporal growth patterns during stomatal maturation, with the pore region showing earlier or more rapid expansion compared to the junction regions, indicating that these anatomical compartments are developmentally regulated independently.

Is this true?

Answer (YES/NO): YES